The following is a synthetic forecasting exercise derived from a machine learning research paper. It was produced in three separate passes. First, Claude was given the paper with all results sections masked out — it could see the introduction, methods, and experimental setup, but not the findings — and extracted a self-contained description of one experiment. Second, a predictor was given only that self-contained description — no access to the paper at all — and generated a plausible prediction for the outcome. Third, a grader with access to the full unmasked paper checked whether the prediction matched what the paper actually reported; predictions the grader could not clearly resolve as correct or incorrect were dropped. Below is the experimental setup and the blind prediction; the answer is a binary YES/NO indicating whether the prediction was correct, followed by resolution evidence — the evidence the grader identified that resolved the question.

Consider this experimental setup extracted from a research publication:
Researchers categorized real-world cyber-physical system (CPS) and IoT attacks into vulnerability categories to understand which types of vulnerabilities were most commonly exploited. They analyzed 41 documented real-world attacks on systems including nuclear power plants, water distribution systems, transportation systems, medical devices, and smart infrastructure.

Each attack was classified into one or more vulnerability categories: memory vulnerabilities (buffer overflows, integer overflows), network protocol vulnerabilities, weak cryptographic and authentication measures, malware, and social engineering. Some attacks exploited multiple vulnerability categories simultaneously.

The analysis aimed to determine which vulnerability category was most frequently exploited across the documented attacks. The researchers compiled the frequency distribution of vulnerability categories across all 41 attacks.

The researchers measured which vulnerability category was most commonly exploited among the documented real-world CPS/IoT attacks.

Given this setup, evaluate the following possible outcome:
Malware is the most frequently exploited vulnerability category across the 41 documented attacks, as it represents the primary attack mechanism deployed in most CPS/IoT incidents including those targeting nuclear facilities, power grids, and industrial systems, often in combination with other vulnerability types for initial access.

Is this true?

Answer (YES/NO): NO